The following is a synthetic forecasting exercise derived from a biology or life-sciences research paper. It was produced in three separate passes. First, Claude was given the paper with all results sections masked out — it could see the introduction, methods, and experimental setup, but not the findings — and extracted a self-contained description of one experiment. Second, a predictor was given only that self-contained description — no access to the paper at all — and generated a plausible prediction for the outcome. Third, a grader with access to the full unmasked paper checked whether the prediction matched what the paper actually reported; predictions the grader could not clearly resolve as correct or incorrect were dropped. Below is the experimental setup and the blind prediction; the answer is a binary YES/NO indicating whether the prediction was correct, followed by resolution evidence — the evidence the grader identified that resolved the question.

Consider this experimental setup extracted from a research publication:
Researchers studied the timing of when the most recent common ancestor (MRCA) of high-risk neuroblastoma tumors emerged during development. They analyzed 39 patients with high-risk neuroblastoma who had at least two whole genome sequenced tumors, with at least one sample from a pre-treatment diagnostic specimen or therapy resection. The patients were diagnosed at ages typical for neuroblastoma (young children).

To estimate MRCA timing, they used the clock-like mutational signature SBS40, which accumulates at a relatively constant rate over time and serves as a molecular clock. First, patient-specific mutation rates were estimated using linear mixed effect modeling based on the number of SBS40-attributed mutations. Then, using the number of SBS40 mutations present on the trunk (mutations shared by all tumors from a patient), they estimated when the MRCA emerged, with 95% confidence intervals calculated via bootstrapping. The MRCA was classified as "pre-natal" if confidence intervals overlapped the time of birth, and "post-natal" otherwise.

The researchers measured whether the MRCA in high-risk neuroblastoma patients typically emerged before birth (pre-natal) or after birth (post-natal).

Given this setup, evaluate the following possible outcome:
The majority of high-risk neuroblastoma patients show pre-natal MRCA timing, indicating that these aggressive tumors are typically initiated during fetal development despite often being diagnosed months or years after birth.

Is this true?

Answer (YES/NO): NO